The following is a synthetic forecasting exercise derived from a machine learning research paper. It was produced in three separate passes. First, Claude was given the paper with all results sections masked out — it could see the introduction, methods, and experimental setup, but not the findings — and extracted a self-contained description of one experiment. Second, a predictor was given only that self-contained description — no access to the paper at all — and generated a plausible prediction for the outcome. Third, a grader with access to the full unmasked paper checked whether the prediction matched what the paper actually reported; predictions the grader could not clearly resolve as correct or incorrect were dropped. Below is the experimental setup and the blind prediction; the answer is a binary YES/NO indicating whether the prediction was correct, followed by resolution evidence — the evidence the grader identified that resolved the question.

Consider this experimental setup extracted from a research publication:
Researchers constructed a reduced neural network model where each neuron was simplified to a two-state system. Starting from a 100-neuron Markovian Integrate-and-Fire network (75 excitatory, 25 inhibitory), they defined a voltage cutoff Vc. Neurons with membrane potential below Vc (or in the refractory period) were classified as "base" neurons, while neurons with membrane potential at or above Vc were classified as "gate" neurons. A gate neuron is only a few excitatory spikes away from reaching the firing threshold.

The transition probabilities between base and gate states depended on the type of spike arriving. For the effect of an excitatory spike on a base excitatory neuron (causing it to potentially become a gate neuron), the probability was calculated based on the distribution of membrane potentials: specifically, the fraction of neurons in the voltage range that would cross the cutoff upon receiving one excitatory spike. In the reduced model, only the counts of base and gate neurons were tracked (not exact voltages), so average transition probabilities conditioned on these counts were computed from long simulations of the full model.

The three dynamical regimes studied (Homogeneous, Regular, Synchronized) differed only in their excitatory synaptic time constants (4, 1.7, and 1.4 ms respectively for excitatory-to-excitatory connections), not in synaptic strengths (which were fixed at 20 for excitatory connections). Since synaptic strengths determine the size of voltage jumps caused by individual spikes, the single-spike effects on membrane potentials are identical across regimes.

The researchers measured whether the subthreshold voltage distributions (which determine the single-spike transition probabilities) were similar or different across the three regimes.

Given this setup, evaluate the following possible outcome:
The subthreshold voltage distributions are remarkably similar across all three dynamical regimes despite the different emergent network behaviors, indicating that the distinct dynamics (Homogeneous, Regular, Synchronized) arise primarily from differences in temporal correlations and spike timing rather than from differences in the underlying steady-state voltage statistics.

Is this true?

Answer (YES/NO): YES